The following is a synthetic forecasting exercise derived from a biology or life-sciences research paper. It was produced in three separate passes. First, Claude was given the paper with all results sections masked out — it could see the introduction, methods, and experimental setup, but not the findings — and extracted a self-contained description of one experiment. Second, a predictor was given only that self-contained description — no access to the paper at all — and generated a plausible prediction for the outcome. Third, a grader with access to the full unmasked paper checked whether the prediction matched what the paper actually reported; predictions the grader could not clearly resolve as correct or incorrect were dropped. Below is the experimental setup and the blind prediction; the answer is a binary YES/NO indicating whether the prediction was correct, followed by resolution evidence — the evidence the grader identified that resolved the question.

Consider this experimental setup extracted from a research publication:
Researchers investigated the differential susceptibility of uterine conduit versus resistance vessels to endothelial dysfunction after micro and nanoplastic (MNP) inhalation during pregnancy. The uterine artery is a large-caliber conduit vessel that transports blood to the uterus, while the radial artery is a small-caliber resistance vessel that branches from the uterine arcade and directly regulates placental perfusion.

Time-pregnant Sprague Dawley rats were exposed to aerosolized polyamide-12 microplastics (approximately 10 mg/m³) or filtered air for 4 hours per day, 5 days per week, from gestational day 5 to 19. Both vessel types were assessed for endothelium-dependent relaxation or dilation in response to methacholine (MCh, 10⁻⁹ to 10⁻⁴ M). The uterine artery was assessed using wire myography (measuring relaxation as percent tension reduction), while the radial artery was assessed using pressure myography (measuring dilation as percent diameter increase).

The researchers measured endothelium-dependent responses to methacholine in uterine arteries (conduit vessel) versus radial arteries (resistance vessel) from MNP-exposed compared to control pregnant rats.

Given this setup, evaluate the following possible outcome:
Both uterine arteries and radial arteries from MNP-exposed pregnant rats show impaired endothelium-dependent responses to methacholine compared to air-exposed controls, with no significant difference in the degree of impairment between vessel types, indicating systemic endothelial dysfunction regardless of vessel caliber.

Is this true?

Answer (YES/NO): NO